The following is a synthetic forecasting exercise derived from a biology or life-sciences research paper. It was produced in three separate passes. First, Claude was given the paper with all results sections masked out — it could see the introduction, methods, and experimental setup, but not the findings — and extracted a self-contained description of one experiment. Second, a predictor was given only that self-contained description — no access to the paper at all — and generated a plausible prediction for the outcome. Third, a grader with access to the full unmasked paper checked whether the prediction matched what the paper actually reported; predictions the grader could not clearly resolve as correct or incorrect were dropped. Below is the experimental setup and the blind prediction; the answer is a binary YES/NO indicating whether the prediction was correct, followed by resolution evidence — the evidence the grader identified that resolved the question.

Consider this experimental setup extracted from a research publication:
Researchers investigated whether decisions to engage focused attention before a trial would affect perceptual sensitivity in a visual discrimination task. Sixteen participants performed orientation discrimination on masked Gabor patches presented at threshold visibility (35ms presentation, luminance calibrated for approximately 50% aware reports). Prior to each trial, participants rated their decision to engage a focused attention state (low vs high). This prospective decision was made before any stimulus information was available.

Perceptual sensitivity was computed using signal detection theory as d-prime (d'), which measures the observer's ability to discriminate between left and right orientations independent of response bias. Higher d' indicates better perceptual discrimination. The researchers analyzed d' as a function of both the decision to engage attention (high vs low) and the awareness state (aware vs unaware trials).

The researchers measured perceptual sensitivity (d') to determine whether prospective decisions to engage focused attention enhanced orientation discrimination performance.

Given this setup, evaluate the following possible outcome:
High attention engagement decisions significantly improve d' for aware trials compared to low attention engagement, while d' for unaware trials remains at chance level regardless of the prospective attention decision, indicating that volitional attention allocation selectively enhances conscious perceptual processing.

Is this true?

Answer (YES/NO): NO